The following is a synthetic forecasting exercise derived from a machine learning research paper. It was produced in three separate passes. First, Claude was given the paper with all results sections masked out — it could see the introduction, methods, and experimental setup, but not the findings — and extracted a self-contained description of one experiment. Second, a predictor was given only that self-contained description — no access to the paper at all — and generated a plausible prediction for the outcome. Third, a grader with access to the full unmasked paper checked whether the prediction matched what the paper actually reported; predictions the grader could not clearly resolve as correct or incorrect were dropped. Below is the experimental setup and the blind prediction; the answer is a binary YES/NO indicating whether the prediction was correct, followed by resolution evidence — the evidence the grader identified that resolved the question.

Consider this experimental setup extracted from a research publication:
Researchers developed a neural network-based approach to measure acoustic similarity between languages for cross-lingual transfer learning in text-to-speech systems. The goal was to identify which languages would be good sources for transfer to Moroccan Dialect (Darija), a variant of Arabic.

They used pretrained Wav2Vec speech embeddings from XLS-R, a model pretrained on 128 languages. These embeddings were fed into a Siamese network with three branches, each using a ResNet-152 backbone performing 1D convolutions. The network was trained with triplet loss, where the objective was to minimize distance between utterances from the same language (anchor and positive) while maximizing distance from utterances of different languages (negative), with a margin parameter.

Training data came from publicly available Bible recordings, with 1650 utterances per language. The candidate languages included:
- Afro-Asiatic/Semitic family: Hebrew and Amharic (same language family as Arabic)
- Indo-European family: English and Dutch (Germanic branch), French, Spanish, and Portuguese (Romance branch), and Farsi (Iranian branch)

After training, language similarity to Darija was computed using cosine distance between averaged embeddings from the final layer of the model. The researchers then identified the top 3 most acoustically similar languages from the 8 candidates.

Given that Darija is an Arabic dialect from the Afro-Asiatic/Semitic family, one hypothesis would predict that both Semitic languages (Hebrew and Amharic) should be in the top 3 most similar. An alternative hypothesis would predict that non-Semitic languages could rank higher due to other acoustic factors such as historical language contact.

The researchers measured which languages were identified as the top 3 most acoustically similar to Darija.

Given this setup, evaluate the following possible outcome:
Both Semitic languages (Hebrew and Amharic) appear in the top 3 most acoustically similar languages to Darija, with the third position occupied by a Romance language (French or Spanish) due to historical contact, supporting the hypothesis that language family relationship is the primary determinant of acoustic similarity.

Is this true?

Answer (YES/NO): NO